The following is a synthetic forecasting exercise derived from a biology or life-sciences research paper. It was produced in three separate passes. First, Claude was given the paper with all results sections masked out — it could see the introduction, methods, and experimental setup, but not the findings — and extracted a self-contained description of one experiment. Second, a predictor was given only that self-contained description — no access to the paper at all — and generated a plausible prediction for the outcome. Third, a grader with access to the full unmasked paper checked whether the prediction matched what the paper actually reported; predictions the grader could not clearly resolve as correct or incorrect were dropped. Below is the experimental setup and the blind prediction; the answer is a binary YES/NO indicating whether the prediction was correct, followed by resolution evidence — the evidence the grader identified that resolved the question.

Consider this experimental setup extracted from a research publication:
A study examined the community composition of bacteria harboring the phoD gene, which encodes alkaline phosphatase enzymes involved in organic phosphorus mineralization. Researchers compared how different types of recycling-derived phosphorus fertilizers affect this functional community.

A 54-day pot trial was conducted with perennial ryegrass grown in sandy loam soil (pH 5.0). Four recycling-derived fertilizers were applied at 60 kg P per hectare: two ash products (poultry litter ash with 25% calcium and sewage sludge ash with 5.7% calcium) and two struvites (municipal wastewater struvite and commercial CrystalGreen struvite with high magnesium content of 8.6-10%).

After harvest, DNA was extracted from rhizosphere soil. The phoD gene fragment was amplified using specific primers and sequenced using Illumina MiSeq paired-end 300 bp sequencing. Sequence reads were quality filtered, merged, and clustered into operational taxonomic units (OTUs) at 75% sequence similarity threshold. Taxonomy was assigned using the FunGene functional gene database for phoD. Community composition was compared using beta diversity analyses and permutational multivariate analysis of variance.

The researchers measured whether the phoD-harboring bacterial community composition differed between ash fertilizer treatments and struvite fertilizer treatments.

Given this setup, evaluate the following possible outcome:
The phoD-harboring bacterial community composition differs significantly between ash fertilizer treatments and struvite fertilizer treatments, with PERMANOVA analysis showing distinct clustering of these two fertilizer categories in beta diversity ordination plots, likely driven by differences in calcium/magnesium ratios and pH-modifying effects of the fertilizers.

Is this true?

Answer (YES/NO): NO